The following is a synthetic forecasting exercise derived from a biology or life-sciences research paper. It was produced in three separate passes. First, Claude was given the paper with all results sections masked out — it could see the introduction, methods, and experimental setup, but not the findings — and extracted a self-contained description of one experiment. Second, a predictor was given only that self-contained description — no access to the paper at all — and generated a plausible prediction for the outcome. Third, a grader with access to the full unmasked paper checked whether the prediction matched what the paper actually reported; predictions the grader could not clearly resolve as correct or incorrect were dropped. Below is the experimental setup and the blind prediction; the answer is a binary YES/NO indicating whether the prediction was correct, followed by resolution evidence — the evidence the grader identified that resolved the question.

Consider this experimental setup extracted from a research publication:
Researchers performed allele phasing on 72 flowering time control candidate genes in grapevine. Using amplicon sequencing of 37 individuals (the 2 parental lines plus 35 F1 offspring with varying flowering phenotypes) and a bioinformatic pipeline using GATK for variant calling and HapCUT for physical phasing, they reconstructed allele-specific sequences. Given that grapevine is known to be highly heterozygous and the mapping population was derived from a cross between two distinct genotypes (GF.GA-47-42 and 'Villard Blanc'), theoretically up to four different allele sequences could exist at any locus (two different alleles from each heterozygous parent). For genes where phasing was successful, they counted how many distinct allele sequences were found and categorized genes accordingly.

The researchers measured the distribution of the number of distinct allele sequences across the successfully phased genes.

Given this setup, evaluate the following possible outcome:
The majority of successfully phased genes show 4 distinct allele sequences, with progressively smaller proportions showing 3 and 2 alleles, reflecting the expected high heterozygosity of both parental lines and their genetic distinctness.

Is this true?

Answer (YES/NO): NO